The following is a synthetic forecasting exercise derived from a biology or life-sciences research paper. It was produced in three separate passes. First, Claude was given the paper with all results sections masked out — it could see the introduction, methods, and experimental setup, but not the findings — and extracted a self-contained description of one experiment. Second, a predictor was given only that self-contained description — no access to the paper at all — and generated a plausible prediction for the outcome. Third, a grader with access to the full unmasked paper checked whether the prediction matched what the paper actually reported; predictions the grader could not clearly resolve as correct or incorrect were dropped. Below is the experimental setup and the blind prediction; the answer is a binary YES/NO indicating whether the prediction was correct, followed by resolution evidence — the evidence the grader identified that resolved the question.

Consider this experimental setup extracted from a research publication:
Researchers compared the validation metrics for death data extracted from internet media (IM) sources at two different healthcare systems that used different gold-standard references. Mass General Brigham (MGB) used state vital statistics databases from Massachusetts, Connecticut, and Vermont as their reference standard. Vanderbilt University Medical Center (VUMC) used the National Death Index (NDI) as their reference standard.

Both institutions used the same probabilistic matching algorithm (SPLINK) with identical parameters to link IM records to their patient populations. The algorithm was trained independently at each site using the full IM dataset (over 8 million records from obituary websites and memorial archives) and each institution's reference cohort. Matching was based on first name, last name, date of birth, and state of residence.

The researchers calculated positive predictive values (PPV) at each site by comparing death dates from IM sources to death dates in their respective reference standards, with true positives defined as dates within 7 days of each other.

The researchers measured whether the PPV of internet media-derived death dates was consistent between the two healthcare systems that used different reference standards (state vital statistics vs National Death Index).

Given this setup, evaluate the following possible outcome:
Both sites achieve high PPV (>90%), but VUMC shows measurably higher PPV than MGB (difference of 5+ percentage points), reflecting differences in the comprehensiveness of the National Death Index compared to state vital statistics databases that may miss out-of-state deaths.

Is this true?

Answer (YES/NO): NO